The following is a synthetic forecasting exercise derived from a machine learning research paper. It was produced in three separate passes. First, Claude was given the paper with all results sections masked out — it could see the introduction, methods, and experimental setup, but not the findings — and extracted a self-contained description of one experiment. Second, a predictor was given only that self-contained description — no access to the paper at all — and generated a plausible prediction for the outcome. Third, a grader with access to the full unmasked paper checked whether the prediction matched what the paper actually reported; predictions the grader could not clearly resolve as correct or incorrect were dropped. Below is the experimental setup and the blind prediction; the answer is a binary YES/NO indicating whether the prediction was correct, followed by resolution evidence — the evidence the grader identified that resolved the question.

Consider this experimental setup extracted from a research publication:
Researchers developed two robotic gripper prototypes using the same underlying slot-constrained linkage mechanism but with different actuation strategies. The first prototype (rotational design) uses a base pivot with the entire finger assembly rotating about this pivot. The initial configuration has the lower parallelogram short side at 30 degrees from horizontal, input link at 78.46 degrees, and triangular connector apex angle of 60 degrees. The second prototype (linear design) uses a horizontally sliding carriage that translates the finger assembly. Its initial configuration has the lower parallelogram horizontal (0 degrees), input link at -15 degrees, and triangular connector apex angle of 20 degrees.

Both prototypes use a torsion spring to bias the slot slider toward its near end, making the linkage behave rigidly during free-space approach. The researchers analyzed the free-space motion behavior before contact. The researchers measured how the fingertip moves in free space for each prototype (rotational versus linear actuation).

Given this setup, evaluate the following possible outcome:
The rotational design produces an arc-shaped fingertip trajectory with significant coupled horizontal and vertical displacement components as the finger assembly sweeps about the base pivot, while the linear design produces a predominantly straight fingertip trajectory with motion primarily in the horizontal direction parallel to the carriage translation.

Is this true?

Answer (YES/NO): YES